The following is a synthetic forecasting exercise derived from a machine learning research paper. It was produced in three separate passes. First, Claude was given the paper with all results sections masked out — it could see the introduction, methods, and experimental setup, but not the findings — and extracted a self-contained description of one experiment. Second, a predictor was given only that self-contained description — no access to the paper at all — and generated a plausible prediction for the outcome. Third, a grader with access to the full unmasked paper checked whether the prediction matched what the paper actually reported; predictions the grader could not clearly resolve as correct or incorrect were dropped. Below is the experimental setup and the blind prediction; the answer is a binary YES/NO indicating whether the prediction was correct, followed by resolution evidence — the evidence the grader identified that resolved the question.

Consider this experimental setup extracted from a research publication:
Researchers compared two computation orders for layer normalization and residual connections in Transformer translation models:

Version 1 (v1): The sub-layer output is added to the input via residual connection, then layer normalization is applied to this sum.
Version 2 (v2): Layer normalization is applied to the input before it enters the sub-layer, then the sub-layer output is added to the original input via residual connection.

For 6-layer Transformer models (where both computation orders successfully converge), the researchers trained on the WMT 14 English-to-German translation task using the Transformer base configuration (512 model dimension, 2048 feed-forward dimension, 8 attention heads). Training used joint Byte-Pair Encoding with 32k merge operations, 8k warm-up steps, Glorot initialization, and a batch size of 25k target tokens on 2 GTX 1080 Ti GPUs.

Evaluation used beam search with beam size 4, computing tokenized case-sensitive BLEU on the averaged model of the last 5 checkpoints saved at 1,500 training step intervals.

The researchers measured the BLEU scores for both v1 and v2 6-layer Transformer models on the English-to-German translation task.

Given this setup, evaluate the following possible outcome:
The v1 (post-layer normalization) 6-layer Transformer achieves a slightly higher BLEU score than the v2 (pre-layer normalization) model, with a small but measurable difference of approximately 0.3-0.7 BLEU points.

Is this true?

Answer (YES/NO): YES